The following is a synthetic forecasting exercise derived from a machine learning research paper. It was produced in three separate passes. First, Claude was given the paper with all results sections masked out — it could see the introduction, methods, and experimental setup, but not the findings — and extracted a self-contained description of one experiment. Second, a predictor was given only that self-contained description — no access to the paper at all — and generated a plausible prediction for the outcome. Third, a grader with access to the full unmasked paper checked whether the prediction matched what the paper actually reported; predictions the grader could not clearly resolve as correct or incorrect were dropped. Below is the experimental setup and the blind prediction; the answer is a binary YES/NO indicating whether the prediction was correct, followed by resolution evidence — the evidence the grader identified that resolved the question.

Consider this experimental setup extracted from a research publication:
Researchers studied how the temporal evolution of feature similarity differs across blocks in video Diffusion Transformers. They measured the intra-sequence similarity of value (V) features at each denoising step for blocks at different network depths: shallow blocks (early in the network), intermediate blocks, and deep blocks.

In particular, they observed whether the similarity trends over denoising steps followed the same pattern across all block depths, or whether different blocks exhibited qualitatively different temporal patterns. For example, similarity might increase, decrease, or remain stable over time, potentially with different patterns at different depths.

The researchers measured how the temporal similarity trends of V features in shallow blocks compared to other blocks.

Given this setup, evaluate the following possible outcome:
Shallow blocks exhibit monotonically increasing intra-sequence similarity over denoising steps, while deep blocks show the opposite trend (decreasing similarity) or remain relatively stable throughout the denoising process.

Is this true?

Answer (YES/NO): NO